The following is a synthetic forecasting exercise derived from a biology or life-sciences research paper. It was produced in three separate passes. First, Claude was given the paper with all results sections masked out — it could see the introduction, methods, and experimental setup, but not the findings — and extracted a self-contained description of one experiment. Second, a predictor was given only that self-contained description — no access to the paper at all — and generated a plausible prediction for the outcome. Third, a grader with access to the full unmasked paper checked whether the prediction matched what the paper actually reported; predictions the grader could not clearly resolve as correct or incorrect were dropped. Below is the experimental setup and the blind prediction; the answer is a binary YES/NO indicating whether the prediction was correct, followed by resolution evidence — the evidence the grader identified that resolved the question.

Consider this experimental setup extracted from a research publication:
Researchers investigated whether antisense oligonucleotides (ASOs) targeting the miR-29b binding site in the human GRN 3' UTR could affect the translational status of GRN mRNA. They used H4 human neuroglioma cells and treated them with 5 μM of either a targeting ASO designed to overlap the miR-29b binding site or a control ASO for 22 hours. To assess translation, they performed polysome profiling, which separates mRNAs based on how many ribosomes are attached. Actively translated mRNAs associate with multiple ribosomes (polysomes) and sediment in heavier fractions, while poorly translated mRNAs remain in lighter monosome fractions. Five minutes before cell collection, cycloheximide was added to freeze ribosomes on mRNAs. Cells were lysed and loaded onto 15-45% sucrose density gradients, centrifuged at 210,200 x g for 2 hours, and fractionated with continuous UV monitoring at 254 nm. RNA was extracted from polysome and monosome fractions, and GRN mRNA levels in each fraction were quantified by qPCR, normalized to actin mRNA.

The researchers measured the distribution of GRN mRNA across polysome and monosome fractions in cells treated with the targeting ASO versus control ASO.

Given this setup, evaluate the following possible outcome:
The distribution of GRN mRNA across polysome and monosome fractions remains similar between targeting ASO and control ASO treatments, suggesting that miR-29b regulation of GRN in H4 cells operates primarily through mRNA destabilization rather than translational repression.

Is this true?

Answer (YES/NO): NO